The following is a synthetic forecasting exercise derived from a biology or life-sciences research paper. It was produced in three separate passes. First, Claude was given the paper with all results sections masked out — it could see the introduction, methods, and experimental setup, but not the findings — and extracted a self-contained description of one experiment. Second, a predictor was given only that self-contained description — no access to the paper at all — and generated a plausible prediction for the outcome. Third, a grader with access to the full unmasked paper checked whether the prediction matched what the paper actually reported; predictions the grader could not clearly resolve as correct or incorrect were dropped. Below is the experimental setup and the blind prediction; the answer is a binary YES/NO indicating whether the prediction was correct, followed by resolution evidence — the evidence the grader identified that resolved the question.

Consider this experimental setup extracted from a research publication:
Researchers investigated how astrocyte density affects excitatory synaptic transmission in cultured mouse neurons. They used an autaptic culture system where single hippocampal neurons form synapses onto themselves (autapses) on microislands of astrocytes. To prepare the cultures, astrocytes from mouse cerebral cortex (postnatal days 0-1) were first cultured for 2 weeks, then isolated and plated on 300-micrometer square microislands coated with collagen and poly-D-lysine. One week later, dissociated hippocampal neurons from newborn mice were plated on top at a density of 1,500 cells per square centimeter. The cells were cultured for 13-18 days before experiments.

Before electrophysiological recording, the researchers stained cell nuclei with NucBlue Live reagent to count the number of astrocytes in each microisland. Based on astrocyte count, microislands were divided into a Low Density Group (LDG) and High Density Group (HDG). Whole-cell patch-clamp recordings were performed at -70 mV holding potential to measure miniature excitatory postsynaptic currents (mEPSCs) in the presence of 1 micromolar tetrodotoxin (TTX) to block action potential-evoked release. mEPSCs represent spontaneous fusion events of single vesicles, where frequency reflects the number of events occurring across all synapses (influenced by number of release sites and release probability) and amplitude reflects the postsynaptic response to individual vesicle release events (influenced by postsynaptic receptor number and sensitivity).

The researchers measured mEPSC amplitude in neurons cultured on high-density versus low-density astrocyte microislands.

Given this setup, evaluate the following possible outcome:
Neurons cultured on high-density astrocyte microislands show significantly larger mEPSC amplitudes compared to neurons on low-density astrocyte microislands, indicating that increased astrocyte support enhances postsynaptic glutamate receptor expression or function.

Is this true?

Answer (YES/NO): NO